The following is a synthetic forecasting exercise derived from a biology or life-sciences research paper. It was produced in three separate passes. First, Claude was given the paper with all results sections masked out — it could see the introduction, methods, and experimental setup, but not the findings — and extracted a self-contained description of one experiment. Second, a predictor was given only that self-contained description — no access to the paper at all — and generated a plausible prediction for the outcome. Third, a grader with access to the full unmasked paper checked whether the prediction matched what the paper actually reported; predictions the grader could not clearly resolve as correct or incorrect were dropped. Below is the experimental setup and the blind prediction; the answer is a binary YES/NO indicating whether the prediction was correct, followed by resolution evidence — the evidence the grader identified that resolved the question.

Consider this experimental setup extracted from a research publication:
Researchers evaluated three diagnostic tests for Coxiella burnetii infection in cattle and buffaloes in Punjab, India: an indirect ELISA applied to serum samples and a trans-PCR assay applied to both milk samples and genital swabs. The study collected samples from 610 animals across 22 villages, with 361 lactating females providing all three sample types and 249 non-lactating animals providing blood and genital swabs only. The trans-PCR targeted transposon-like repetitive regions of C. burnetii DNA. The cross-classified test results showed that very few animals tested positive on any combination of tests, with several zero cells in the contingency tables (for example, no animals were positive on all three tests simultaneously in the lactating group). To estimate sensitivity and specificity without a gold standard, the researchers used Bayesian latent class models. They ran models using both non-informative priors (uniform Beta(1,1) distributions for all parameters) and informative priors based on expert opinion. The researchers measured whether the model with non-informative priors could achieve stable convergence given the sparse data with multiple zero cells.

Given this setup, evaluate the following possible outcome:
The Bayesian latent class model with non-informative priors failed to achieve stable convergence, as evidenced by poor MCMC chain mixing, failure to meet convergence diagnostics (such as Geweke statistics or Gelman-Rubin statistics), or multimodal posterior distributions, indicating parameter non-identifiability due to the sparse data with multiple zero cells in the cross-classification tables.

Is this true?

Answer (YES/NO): NO